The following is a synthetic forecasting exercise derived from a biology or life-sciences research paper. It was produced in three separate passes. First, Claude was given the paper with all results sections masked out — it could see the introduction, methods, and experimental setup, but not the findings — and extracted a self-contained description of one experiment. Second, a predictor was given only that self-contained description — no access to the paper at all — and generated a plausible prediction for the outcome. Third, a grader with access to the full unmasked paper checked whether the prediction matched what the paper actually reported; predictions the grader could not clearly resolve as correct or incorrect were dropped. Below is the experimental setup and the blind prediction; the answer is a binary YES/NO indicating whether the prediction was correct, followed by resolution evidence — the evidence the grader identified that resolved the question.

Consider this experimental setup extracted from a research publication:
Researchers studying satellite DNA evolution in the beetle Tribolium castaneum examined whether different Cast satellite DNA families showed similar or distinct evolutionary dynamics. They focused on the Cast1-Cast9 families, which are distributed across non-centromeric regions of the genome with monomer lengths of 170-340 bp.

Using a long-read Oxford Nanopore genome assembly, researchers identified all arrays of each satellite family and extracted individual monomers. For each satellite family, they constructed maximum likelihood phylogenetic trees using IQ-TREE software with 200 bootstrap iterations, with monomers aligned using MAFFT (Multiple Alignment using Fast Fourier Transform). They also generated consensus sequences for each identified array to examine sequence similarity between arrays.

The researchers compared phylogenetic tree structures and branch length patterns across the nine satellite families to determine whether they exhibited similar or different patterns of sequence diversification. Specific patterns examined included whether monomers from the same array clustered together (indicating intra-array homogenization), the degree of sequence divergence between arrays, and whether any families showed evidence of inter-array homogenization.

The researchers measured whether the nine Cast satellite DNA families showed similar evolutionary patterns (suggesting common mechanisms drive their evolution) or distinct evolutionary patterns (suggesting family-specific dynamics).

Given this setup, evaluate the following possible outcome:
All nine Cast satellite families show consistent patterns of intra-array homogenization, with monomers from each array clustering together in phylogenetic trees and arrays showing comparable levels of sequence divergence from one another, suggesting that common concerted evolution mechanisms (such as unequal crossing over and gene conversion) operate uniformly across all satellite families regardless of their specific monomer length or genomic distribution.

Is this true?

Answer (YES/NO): NO